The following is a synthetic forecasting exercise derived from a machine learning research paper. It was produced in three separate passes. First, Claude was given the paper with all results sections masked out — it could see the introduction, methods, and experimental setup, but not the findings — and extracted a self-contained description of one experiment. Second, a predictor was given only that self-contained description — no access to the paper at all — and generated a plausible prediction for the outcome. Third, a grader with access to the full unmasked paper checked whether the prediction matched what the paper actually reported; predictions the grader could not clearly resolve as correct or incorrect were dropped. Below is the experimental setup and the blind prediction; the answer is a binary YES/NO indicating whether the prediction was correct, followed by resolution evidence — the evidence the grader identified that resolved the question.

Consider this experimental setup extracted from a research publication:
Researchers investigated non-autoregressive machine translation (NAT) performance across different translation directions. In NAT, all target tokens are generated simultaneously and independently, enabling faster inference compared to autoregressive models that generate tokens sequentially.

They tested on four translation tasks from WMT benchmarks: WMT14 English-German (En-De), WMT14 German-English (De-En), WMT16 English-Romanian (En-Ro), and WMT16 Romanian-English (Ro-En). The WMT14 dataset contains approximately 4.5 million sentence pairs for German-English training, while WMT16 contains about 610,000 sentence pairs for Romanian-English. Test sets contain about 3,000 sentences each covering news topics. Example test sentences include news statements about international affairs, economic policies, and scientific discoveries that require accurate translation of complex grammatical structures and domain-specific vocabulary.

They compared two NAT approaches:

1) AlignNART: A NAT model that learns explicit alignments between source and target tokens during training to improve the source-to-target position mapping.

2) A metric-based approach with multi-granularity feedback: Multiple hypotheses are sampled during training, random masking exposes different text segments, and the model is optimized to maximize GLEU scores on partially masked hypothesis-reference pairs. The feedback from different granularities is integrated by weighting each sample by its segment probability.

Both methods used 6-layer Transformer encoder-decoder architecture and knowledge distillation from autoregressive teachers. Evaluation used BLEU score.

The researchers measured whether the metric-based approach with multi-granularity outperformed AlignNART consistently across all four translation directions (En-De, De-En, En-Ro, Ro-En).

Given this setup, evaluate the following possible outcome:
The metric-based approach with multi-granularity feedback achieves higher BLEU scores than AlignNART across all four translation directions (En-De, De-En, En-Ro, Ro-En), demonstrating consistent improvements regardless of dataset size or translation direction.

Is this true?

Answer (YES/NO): NO